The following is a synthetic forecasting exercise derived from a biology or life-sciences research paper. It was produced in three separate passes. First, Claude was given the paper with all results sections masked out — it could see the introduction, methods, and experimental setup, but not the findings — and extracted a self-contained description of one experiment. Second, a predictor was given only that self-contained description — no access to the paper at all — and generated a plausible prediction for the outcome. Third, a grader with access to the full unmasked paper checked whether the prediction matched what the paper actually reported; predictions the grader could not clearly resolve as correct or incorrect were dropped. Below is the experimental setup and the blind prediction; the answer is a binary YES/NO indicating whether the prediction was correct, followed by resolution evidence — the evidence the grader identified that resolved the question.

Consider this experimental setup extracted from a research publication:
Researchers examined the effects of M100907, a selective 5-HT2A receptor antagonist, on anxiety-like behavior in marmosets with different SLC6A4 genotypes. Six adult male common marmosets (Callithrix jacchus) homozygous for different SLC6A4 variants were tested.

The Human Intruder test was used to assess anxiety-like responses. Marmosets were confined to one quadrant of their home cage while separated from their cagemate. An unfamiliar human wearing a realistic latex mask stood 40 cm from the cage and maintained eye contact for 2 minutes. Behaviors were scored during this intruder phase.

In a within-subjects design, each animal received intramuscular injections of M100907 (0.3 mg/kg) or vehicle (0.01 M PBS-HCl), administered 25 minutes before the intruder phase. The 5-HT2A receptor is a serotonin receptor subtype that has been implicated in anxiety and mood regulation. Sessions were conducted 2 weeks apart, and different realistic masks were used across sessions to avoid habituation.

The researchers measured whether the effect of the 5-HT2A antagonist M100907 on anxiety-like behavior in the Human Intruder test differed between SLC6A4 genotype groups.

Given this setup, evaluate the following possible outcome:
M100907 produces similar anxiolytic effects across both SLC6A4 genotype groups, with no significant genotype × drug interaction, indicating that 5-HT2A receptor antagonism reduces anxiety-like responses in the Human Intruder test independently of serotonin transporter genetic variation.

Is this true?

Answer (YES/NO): NO